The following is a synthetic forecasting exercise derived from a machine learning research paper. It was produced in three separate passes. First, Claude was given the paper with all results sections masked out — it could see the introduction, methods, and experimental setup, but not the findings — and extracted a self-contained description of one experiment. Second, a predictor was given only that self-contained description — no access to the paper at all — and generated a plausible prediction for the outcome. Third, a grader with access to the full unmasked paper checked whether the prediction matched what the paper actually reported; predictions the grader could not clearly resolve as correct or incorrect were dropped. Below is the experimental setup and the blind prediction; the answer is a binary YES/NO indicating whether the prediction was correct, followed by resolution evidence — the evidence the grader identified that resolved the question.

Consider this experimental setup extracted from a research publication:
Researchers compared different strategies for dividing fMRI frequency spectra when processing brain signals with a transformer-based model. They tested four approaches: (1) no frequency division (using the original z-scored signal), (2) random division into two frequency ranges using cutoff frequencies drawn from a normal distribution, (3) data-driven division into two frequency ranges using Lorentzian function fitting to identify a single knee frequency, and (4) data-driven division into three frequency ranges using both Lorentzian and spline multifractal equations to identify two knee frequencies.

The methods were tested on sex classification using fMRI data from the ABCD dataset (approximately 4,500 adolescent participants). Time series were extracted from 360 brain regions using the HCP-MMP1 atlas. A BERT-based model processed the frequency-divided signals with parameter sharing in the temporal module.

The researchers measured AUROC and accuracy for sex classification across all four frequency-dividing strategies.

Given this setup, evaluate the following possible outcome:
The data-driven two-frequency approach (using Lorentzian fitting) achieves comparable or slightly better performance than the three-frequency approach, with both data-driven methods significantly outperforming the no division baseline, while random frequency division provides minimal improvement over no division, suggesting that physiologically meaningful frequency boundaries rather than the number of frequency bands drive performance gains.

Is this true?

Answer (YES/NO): NO